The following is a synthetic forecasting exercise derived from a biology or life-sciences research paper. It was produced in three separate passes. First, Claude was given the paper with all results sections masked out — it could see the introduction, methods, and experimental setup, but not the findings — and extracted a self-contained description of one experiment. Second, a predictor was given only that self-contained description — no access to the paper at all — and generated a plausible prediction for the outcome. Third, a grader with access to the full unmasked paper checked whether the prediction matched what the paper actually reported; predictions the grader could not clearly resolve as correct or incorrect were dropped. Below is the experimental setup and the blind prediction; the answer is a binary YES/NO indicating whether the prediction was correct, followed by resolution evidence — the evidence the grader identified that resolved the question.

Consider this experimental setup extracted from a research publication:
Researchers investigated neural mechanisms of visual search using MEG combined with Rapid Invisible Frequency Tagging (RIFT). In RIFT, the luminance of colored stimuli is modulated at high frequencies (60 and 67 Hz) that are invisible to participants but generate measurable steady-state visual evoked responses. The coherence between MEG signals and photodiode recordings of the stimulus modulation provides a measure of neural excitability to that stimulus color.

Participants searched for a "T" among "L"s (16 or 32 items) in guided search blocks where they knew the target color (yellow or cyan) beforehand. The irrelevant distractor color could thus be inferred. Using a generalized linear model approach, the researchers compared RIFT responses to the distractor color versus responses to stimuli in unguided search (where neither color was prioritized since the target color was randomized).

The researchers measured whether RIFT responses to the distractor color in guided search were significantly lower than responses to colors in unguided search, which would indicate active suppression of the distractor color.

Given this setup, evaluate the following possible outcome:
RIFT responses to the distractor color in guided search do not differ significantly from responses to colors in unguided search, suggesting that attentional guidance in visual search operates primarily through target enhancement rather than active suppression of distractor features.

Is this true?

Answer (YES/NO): NO